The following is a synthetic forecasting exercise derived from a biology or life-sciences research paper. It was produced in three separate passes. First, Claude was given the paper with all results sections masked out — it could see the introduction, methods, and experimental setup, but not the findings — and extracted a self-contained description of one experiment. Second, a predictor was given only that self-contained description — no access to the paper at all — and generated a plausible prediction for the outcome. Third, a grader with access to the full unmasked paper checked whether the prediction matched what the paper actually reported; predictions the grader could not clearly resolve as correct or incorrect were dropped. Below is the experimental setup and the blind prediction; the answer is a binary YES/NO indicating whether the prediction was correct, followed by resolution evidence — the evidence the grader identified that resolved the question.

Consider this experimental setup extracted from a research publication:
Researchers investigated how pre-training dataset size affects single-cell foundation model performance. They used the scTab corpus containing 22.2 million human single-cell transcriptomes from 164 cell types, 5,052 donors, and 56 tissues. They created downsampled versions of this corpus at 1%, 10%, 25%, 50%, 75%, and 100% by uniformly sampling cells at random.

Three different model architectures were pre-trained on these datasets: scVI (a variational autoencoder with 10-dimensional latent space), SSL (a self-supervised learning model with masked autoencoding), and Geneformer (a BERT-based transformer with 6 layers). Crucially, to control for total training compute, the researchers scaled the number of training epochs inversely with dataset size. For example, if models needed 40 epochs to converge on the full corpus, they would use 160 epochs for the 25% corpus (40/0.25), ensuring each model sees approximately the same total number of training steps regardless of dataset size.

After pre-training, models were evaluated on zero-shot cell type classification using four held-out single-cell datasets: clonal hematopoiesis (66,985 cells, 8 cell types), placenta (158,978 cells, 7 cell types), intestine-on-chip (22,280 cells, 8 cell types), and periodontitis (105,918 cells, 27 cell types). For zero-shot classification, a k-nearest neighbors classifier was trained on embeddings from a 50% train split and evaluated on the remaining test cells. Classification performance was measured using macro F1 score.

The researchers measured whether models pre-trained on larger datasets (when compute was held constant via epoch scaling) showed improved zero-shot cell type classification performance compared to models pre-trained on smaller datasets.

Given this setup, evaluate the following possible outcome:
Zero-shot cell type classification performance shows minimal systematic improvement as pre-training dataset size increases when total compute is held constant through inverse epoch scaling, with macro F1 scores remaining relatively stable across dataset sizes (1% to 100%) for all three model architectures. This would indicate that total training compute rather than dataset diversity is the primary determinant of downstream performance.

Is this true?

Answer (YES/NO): YES